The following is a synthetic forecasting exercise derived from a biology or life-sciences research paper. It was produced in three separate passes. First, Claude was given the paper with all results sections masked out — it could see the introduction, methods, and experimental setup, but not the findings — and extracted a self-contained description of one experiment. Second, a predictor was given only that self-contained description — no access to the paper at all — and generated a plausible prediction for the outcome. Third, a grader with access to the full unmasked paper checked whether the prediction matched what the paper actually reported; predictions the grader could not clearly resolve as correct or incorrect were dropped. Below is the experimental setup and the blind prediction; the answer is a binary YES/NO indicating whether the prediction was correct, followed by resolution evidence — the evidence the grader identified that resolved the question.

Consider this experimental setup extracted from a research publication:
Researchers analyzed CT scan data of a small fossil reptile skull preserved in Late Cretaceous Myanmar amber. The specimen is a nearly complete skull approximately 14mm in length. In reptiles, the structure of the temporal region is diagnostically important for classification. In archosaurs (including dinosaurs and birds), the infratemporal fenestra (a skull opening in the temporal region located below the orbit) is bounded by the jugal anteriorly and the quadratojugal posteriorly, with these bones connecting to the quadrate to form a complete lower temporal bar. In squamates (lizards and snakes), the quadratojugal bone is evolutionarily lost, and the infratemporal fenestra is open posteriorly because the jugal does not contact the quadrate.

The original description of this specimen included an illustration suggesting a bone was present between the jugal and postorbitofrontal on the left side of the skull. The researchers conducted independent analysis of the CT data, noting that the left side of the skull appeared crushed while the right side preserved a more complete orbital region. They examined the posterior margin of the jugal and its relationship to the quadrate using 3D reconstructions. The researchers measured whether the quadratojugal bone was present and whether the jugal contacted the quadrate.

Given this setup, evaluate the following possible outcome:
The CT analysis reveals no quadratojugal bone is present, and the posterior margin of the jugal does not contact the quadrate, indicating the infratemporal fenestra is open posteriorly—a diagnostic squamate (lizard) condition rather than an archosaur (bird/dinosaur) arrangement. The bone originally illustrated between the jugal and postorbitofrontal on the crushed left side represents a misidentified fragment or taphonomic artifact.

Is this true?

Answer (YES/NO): YES